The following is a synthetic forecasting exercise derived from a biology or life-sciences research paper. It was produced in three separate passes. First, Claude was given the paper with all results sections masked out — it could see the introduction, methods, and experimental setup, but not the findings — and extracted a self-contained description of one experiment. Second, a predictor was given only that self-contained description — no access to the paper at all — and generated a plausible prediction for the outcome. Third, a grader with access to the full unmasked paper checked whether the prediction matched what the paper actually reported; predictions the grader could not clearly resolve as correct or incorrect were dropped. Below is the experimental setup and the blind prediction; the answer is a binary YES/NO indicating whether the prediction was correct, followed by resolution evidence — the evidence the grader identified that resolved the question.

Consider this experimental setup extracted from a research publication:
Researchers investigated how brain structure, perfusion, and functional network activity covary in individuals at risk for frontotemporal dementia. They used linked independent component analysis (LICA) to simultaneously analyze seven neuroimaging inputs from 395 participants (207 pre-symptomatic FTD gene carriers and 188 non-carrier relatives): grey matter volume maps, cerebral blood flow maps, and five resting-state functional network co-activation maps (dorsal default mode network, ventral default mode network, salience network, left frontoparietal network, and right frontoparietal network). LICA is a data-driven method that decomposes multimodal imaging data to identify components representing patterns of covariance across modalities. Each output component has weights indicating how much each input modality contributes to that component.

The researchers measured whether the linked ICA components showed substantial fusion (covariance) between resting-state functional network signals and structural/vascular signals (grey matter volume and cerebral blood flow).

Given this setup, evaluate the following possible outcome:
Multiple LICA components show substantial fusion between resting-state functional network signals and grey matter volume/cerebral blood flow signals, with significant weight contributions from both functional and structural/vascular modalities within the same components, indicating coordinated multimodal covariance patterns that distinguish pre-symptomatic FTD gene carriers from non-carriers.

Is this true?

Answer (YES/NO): NO